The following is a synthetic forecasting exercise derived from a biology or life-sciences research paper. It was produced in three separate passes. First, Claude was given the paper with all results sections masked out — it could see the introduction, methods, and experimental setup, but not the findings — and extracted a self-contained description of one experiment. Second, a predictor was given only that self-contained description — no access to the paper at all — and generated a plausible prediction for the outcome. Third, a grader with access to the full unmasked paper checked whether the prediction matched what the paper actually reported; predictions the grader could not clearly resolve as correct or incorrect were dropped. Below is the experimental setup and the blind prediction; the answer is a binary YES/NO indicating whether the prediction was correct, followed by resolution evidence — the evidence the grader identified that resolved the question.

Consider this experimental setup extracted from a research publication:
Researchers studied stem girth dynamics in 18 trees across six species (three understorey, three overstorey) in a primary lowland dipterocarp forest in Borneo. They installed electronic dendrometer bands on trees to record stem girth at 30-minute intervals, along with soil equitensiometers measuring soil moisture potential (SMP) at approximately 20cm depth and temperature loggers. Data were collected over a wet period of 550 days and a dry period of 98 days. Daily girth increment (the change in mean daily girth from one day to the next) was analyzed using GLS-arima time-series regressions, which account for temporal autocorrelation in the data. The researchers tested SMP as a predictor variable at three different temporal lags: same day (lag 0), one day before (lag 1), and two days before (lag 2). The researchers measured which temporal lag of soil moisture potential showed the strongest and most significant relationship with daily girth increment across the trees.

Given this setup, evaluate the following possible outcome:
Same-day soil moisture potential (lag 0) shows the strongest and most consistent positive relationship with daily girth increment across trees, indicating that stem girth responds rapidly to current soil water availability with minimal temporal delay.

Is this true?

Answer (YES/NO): NO